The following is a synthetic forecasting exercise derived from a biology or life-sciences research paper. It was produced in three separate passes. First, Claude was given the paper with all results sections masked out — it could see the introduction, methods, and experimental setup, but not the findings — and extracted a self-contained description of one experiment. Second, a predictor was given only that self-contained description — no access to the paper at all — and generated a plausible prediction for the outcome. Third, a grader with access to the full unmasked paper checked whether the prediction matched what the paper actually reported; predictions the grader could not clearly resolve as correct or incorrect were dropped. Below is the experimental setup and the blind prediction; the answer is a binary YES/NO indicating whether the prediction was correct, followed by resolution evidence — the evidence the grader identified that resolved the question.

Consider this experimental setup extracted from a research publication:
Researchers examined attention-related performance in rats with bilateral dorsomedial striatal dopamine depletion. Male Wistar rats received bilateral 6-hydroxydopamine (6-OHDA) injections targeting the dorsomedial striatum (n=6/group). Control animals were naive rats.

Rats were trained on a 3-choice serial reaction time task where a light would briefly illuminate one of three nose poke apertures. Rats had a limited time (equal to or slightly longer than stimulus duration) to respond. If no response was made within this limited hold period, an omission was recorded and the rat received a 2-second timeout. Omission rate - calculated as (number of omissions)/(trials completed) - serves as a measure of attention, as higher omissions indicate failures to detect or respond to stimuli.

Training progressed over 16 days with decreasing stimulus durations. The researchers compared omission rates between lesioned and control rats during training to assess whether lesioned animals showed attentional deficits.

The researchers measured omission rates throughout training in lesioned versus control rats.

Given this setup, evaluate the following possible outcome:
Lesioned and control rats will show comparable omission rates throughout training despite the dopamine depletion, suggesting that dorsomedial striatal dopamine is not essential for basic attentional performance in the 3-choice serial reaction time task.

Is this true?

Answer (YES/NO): NO